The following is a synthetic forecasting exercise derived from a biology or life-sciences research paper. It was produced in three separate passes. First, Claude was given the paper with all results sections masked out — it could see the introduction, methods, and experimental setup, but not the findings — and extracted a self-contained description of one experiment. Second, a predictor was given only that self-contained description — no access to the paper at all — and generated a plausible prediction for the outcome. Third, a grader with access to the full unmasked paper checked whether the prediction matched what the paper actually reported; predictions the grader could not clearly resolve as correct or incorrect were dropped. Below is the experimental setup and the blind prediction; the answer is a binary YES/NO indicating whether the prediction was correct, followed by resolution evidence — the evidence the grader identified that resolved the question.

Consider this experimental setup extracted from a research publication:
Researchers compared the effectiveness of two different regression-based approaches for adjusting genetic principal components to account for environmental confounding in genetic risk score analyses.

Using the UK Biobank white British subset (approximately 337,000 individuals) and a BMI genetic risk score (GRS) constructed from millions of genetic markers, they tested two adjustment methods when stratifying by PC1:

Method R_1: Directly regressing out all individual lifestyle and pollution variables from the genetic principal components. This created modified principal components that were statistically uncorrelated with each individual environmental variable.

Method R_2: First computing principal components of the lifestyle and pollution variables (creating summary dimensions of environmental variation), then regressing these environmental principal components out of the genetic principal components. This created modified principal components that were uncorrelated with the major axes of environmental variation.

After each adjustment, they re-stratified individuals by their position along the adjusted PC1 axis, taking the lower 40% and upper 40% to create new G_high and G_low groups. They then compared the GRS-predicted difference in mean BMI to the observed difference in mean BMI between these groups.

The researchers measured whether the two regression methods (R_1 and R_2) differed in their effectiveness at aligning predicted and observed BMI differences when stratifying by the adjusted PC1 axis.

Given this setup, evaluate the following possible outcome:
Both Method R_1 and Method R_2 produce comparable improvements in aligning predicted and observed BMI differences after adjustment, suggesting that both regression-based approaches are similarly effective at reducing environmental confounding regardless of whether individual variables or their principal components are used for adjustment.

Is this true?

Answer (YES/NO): YES